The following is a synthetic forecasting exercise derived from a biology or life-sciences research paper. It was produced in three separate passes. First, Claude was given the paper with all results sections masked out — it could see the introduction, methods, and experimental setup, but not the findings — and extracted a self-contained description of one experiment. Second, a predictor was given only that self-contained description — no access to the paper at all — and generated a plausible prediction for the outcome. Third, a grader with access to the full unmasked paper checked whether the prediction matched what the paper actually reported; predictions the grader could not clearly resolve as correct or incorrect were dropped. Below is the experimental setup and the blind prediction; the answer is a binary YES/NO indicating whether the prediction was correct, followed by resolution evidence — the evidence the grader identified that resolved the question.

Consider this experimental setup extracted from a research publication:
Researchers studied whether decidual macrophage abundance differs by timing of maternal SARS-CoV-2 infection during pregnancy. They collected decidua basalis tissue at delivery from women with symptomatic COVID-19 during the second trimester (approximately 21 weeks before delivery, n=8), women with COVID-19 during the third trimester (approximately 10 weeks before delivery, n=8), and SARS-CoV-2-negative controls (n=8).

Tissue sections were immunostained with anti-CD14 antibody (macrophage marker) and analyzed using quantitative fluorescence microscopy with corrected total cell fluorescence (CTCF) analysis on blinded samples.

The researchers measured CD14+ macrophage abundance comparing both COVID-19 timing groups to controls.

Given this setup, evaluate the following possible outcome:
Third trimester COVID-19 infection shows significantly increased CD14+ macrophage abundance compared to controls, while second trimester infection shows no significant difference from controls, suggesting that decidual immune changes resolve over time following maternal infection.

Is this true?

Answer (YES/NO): YES